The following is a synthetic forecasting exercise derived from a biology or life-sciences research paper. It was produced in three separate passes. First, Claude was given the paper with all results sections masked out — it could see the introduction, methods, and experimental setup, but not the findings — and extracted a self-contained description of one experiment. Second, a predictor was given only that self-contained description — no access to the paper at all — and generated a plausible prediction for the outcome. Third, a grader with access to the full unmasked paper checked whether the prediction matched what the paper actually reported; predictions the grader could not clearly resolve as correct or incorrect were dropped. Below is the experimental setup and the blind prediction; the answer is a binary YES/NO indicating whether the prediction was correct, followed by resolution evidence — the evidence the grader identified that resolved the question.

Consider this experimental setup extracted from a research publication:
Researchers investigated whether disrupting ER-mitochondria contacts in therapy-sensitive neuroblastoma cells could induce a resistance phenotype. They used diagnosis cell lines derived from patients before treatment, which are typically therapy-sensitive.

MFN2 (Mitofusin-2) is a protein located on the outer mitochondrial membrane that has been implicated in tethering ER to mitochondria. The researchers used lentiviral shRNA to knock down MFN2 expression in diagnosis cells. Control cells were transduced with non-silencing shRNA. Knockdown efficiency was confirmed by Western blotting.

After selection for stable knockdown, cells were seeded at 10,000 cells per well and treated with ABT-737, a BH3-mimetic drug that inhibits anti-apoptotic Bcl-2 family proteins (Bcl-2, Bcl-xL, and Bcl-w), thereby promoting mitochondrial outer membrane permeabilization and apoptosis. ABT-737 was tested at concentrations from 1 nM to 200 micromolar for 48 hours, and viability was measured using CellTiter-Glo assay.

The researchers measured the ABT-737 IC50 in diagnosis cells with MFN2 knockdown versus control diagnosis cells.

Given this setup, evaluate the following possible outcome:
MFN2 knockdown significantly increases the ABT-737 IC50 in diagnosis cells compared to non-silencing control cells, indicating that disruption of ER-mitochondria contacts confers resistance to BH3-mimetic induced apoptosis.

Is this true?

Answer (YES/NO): YES